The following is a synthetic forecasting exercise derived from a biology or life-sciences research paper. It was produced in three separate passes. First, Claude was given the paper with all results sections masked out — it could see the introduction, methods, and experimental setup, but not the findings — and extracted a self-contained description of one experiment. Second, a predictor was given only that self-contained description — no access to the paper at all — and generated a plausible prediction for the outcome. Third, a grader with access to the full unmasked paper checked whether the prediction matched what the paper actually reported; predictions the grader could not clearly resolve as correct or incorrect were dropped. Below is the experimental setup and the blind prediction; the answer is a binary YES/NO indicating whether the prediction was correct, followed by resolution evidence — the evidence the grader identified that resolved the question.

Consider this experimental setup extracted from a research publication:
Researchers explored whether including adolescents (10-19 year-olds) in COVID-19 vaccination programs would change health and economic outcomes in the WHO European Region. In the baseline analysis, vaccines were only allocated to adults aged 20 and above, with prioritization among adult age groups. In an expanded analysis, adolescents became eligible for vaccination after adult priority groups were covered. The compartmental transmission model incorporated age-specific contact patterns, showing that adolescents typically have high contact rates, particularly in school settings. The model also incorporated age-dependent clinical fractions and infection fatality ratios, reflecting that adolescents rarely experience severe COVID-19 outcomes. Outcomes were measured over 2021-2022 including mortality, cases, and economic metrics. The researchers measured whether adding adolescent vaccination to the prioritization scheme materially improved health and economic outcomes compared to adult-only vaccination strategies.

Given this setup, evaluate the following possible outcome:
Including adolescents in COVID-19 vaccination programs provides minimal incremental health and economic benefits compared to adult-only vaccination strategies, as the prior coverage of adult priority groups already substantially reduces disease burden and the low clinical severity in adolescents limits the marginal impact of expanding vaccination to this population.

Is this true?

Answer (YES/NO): NO